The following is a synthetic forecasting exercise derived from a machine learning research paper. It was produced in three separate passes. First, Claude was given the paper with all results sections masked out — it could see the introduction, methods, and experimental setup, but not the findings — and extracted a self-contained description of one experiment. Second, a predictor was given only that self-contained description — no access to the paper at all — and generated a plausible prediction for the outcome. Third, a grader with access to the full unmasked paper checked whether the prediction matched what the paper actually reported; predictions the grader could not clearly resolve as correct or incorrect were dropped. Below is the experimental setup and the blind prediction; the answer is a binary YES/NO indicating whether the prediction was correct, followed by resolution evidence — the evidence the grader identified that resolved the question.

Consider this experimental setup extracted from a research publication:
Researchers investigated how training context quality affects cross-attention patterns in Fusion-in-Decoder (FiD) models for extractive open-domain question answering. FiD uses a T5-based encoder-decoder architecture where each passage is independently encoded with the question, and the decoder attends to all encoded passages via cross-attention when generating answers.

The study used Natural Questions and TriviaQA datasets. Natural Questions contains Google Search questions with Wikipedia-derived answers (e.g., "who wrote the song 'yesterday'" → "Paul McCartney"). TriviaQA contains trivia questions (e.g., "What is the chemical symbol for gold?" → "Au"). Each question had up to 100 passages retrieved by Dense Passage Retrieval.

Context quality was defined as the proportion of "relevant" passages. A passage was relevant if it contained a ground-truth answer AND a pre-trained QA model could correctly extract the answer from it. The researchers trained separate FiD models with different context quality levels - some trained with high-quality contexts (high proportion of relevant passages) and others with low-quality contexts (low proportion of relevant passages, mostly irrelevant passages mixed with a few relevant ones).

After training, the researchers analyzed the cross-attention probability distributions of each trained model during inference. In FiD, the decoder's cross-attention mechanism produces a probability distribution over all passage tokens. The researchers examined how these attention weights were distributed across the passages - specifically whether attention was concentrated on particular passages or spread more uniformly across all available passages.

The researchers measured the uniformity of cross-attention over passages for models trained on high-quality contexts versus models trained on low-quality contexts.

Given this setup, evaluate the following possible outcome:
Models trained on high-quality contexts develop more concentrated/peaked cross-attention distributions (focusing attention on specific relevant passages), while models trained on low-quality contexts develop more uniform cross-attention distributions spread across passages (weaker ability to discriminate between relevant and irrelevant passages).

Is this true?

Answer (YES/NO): NO